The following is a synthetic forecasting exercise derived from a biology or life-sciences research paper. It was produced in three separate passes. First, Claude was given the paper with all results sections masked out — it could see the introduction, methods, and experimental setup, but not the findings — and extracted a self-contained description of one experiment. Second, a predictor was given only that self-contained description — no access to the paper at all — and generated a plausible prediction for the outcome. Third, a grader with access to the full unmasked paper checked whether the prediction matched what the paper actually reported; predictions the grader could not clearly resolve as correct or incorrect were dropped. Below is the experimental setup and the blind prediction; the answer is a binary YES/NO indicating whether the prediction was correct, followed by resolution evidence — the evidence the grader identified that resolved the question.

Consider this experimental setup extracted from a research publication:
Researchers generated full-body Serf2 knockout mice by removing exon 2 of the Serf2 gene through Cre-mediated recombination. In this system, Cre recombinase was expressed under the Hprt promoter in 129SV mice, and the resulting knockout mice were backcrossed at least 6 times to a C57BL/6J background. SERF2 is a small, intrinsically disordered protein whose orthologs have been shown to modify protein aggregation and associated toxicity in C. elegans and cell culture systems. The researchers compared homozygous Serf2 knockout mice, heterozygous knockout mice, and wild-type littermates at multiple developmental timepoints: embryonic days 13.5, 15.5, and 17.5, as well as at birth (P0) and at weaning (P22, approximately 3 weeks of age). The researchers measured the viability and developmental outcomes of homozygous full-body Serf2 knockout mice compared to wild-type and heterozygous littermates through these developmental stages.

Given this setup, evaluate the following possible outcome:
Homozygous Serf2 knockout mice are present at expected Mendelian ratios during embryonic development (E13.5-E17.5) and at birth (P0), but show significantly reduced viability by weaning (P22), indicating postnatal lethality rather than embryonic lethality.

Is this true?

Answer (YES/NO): YES